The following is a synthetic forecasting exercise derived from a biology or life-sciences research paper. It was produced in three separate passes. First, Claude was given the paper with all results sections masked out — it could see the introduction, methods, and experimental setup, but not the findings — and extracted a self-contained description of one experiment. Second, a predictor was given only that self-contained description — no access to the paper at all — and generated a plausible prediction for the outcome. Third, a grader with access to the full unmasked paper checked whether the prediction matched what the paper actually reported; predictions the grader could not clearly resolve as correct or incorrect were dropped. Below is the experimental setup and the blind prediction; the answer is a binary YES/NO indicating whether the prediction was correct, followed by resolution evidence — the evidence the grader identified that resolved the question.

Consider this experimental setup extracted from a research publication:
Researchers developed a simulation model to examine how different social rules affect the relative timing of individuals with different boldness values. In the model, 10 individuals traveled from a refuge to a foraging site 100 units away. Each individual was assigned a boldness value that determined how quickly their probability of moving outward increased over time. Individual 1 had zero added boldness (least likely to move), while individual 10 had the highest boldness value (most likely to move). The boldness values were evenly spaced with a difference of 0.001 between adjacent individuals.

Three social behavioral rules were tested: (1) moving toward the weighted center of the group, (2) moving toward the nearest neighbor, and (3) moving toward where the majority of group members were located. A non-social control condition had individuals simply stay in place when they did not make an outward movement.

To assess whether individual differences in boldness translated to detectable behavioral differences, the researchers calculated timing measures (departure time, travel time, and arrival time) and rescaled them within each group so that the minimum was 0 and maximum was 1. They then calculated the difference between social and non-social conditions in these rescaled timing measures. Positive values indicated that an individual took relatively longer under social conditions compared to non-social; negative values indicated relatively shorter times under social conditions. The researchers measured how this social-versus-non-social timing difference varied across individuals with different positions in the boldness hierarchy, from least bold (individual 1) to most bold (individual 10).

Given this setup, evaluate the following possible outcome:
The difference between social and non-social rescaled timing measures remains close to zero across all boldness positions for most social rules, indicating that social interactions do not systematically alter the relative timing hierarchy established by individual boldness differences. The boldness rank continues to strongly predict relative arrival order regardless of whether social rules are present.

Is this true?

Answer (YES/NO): NO